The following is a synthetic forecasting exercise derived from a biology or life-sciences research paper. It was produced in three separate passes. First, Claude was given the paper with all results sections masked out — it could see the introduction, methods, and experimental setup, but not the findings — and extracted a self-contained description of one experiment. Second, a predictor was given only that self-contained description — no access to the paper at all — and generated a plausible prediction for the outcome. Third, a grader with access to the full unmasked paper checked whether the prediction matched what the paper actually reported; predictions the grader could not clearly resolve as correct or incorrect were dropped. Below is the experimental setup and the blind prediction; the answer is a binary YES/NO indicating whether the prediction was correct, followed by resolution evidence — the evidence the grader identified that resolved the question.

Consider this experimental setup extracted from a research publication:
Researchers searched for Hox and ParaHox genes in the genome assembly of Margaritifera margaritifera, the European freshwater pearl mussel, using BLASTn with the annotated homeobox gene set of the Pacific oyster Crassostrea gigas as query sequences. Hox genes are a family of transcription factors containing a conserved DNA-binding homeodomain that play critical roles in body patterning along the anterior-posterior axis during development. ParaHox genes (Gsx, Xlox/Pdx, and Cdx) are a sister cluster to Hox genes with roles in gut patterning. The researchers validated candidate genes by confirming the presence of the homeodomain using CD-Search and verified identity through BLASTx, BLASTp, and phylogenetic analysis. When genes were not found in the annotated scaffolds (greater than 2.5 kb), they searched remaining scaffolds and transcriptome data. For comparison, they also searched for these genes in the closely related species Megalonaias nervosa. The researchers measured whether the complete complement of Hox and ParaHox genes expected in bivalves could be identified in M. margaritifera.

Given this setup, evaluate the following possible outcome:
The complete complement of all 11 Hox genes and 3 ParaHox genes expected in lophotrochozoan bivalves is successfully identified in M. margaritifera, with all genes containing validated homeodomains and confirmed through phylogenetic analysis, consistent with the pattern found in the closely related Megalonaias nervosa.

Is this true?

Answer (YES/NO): NO